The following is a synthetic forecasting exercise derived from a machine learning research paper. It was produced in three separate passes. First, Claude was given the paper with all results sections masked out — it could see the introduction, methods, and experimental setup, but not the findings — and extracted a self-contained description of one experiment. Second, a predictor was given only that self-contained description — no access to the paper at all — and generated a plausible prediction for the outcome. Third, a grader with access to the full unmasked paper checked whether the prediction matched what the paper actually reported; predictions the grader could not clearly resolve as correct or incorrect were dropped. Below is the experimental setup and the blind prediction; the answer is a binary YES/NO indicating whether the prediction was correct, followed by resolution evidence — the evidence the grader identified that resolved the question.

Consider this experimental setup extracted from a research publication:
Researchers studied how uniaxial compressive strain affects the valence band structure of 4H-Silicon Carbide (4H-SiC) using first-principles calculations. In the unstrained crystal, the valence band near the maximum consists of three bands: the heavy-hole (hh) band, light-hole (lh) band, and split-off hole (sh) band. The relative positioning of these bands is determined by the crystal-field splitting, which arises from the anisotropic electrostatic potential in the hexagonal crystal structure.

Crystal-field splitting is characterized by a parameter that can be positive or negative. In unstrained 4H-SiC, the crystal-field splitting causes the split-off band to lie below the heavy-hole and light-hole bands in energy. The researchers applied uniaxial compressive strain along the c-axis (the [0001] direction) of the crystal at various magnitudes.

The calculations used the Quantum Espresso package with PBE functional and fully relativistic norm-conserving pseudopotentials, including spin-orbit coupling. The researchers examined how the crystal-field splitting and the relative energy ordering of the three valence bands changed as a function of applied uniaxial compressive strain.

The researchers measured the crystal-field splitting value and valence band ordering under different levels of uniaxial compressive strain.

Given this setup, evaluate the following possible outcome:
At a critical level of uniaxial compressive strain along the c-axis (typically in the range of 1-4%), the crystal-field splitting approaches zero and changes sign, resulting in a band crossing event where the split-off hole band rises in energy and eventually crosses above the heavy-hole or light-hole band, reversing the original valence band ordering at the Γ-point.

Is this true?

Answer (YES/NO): NO